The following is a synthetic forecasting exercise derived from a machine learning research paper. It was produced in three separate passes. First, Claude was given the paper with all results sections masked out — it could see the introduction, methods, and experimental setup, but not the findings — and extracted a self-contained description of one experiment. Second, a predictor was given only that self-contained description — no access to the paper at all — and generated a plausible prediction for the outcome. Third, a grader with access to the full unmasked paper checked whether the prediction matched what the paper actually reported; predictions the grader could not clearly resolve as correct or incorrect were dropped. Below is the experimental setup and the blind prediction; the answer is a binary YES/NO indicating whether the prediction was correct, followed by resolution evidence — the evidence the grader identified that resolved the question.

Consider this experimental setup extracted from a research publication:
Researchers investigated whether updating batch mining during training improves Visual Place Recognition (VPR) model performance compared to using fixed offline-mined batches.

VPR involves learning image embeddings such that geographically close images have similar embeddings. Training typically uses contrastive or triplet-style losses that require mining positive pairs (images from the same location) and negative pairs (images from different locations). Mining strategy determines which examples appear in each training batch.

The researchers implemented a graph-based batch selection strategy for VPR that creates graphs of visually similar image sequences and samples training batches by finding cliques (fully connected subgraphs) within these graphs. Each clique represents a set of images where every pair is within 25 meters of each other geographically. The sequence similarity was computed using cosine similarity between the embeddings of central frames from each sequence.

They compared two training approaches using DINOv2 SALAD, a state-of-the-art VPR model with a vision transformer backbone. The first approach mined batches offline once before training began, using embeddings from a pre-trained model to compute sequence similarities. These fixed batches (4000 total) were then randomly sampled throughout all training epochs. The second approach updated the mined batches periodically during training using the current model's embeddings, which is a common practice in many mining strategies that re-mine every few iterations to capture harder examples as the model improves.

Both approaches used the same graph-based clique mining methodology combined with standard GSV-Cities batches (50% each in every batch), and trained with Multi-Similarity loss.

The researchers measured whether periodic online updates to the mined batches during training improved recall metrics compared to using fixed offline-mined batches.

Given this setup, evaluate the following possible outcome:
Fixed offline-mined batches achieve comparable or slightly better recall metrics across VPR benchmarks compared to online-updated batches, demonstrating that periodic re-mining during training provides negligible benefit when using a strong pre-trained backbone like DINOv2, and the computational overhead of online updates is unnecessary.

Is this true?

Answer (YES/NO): YES